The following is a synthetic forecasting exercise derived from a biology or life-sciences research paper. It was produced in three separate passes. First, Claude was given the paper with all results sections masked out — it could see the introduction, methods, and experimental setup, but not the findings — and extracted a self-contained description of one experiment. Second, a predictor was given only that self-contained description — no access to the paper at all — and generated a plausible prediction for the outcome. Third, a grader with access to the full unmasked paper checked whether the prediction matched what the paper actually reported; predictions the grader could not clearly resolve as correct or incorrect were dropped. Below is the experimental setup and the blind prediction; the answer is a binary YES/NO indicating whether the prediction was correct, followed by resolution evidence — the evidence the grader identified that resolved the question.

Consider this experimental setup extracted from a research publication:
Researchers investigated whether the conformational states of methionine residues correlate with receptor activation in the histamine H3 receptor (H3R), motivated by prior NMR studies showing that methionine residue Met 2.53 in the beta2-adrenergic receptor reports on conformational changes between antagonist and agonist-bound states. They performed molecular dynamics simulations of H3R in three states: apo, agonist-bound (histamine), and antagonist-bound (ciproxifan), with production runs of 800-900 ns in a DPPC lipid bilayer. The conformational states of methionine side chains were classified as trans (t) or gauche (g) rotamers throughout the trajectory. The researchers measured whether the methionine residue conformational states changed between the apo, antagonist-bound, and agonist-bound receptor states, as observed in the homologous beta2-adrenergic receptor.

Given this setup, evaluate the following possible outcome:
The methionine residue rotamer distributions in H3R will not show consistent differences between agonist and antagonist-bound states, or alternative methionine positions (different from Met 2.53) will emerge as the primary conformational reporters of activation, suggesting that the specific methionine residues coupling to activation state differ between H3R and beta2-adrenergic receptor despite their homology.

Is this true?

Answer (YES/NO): YES